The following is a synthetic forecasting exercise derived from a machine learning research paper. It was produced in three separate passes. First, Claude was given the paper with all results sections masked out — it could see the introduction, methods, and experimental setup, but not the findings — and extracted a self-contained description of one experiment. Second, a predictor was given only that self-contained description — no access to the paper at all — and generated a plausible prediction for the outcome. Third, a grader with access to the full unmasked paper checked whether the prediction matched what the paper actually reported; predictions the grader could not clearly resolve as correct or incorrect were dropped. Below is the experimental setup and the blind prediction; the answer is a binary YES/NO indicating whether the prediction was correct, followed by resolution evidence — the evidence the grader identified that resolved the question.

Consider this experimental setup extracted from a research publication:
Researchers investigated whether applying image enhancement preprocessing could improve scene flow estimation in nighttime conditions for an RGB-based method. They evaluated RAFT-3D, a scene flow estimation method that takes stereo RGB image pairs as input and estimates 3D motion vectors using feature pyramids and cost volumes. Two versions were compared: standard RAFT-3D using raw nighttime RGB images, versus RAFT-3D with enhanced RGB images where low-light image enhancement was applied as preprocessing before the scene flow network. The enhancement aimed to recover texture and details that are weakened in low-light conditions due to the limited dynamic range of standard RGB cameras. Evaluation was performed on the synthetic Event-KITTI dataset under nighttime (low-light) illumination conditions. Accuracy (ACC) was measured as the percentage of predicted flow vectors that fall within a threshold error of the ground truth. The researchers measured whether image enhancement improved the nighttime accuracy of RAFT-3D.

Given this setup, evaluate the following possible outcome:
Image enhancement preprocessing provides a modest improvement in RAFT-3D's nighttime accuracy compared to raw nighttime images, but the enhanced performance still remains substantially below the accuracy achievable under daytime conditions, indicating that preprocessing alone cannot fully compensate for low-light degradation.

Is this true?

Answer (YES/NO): NO